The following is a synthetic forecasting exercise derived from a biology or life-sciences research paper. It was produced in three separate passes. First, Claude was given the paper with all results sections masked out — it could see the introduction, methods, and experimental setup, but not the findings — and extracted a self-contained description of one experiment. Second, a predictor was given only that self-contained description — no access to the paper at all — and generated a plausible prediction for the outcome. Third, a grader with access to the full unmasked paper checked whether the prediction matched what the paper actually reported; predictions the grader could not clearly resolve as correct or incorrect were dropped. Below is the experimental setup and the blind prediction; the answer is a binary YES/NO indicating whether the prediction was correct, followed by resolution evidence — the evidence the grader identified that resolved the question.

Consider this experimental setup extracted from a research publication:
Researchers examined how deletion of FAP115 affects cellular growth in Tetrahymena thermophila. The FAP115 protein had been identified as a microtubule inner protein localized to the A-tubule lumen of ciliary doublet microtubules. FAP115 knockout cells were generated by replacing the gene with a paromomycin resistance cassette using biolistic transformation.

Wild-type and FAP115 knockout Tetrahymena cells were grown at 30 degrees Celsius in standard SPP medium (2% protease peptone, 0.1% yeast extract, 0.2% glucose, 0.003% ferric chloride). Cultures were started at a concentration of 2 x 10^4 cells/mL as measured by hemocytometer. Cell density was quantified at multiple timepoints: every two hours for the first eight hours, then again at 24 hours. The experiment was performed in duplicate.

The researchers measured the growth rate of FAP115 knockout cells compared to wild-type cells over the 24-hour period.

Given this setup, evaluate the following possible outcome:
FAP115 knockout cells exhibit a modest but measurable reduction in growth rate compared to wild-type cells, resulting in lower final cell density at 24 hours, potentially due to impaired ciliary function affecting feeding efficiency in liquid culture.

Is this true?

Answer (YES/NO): NO